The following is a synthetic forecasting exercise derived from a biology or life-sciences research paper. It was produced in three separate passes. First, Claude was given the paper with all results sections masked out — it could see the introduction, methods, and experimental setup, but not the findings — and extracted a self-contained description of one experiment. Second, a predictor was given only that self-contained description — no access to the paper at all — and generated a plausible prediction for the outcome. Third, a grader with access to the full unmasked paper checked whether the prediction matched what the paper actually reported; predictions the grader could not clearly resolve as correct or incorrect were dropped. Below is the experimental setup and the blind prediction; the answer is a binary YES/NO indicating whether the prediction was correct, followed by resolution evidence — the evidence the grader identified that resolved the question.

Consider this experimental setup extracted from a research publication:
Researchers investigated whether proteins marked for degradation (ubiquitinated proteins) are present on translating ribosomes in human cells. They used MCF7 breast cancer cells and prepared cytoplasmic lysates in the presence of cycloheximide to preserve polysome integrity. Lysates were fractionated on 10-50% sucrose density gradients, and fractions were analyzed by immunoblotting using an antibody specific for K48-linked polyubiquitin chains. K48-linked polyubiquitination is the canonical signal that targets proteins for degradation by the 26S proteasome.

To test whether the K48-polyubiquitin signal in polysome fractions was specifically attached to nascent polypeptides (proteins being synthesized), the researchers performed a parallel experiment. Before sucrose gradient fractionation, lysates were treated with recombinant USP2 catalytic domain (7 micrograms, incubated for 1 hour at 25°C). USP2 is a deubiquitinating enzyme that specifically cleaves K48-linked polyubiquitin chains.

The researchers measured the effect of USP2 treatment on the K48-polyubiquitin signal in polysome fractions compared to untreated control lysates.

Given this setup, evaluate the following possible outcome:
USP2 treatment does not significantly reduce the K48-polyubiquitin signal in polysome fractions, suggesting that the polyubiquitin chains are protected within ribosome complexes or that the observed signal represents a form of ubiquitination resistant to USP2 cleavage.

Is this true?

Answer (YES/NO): NO